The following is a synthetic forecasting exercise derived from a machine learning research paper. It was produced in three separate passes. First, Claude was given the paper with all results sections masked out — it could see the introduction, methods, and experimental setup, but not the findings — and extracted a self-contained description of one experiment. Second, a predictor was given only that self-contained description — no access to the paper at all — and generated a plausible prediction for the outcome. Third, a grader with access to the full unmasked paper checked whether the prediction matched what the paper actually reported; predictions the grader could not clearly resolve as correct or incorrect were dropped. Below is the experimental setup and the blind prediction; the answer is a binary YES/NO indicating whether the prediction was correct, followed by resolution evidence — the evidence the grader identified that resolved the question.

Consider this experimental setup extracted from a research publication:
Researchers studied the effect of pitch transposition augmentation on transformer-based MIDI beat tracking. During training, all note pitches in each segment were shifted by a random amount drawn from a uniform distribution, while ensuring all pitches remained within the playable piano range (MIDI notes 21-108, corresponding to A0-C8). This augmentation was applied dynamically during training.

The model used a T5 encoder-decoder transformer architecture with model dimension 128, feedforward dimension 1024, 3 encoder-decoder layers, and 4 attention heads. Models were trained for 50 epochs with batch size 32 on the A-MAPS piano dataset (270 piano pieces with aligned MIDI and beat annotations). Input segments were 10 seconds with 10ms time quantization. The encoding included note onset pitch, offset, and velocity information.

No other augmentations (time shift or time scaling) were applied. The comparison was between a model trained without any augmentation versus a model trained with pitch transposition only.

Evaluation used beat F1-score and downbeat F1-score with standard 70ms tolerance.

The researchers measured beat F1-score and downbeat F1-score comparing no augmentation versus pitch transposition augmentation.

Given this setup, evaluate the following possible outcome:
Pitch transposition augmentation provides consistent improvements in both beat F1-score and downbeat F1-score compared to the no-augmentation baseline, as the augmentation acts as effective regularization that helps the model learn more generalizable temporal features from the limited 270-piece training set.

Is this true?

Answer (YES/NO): YES